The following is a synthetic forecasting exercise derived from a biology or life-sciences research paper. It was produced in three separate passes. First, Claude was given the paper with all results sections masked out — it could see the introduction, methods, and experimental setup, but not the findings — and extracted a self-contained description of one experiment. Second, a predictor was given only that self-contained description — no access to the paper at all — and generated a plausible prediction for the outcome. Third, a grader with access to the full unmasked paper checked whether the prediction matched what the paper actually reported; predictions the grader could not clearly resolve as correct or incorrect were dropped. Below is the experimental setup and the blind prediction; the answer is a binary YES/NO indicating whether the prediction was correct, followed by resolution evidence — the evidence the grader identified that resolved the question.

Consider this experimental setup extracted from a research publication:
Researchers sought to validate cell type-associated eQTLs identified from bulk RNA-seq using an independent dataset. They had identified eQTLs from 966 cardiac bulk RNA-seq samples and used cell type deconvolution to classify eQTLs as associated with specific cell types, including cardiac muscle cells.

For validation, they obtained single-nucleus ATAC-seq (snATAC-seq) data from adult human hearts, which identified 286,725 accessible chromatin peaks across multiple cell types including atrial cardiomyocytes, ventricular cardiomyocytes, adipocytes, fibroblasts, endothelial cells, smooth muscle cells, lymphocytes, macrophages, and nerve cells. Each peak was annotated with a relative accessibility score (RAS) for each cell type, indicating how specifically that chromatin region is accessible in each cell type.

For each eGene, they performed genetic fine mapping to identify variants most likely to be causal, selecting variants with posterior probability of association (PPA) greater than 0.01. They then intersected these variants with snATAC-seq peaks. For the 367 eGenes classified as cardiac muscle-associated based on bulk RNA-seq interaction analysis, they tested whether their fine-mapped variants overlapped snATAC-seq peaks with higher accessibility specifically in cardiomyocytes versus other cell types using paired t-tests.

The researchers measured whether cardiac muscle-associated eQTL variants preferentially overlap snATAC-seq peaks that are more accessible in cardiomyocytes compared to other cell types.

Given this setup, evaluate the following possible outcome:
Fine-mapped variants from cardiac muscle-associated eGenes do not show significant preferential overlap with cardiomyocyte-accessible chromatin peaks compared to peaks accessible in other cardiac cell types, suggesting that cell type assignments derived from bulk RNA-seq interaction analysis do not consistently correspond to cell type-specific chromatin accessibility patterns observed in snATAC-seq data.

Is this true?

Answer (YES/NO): NO